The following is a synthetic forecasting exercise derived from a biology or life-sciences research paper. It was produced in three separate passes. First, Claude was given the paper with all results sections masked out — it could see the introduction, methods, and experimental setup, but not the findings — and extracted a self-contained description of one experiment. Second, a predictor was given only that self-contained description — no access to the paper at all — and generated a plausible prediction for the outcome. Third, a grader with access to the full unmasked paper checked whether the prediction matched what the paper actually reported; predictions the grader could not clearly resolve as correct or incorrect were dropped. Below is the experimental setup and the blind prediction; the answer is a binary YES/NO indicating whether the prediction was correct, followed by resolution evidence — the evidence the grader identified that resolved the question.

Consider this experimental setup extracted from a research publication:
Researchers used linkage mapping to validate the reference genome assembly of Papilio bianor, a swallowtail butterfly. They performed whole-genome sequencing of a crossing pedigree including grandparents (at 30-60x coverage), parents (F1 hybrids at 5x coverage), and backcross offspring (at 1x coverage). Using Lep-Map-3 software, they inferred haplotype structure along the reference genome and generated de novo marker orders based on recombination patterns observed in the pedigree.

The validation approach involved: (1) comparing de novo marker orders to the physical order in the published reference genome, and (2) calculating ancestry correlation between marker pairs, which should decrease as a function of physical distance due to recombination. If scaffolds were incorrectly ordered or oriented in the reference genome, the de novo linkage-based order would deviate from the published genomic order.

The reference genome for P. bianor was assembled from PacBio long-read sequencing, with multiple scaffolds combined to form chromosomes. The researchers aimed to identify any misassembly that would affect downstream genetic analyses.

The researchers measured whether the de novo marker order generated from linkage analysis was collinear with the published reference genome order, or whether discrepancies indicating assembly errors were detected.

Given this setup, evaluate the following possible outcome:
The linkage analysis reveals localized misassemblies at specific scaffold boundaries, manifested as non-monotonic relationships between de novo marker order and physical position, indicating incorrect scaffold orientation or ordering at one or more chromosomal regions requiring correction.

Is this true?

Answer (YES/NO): YES